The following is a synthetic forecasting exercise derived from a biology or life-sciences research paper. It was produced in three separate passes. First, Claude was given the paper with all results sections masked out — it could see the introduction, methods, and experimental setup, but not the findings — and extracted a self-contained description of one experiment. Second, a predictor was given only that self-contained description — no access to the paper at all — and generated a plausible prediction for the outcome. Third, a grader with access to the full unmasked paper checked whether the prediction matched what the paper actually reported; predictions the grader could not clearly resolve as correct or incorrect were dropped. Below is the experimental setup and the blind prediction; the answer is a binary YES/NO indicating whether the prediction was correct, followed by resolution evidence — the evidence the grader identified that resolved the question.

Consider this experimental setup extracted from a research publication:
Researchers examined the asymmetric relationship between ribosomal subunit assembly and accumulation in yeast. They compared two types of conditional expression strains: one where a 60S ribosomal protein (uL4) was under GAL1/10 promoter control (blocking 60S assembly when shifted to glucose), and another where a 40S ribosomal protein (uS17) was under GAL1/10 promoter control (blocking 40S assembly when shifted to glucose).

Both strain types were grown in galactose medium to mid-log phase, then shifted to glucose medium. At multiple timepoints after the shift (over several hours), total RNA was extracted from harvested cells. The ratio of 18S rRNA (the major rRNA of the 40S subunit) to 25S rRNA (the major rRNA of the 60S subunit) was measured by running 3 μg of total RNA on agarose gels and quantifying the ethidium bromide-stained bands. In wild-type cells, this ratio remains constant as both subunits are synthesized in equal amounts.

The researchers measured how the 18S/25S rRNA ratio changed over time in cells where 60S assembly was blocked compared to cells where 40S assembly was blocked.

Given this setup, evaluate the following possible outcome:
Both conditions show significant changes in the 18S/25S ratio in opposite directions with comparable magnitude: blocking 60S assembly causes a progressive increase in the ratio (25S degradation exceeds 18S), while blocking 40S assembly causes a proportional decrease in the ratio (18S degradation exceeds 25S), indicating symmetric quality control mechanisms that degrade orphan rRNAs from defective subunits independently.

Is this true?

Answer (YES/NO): NO